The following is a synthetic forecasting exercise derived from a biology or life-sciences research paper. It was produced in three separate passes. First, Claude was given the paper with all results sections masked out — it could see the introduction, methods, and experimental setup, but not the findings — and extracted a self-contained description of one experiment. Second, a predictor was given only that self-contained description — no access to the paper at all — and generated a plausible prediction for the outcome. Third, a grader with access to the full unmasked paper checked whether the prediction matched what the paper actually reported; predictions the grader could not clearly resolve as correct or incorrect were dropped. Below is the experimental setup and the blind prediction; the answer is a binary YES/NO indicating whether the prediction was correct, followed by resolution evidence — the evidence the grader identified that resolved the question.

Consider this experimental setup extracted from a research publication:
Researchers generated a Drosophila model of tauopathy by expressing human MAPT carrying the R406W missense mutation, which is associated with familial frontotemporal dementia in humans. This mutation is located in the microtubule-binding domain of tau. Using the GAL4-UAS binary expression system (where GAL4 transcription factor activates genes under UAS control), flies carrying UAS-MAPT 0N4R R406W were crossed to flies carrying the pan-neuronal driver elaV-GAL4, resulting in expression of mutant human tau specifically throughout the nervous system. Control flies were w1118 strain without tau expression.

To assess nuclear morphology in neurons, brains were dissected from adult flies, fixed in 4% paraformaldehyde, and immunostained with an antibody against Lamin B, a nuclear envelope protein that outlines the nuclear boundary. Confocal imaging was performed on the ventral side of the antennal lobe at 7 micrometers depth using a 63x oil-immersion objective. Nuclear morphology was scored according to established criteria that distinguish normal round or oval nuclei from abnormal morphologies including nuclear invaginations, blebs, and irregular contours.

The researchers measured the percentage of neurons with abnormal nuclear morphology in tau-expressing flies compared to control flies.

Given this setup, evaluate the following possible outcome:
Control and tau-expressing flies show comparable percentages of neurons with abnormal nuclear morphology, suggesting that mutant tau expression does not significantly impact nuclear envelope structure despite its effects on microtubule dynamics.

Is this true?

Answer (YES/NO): NO